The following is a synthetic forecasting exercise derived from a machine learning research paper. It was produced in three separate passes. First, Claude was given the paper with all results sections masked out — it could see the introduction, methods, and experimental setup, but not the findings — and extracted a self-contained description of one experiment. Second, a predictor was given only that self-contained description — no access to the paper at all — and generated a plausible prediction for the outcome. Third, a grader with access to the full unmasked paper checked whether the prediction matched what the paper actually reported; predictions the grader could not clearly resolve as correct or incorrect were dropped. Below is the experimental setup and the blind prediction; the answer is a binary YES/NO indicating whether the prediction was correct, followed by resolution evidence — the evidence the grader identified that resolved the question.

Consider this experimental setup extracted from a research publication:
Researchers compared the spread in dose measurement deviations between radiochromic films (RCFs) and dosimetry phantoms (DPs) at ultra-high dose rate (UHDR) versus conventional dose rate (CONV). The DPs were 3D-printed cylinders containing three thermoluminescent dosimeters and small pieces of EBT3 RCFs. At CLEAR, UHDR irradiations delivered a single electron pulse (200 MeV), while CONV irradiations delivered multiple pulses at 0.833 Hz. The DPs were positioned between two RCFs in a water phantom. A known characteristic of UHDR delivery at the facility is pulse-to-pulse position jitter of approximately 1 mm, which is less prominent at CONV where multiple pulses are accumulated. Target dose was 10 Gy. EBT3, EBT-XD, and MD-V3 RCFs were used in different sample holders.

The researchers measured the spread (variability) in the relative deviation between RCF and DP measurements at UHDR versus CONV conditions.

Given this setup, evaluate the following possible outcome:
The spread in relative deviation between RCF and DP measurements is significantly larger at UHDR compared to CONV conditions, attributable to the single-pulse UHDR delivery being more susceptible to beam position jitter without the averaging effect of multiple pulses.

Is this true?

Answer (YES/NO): YES